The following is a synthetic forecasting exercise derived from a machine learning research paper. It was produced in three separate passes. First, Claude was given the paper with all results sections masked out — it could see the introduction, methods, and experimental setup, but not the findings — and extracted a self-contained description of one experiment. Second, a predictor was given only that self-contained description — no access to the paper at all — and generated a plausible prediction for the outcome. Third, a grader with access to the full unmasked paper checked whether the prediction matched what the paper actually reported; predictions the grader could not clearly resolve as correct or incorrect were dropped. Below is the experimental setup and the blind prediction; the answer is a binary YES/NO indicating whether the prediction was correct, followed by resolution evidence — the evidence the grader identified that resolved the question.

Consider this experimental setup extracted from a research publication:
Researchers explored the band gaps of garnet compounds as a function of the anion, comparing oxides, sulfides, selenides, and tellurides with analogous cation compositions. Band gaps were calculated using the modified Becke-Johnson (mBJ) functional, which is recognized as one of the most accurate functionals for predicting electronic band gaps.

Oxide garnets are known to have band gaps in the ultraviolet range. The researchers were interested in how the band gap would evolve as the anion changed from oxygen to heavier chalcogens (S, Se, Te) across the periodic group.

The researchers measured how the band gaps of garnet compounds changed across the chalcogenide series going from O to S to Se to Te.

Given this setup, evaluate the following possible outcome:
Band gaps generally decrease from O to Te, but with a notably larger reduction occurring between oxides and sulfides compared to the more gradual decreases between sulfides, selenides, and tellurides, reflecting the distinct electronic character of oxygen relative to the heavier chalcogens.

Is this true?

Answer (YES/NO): YES